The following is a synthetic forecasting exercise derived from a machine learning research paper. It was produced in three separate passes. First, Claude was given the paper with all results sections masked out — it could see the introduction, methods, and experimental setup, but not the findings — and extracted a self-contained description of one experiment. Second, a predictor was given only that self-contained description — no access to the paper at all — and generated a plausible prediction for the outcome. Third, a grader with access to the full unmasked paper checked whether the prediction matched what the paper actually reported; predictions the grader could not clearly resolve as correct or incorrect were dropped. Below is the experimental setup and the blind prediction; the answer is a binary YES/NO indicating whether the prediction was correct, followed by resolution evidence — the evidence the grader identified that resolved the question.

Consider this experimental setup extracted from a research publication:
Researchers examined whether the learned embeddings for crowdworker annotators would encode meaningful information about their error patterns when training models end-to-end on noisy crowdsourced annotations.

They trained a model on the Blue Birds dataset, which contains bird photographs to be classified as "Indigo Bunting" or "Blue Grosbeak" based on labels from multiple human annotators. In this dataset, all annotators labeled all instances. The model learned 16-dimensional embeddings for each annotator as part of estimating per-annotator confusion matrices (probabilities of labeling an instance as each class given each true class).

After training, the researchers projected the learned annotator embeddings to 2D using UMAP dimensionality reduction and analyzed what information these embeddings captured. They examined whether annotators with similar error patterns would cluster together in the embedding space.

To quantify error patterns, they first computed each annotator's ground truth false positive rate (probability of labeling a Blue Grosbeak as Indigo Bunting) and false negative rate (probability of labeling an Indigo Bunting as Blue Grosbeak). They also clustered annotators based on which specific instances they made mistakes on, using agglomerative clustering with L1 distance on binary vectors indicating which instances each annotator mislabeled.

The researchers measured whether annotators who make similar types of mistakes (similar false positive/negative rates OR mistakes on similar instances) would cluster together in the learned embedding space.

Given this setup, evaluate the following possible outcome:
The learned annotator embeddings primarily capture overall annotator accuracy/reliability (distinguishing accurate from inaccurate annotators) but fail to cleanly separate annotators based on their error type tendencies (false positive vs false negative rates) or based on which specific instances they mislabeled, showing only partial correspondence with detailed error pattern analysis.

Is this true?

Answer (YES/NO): NO